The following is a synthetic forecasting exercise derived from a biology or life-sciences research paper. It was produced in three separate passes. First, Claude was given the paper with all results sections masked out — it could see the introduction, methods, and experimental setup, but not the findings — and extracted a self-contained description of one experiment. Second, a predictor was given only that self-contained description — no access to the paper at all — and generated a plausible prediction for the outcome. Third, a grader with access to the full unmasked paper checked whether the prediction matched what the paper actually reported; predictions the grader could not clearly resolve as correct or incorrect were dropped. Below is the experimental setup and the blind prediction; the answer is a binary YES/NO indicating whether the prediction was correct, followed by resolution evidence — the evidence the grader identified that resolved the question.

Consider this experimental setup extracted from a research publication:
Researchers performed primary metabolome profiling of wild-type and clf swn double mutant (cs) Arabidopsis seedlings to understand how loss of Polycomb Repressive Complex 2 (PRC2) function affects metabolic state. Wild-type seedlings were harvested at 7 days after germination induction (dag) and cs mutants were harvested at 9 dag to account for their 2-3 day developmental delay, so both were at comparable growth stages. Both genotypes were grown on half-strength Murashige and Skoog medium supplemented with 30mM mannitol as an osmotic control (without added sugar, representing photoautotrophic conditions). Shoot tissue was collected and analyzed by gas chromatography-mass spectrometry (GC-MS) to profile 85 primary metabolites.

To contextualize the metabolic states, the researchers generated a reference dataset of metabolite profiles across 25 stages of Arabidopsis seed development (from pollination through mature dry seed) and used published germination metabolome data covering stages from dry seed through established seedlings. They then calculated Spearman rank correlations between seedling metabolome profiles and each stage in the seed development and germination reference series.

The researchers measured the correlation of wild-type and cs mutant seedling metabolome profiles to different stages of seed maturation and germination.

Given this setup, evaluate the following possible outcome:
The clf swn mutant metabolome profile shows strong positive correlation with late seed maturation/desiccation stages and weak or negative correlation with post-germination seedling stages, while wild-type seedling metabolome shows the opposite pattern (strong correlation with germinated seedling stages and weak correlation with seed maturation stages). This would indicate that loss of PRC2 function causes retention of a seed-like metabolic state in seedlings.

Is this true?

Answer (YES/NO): NO